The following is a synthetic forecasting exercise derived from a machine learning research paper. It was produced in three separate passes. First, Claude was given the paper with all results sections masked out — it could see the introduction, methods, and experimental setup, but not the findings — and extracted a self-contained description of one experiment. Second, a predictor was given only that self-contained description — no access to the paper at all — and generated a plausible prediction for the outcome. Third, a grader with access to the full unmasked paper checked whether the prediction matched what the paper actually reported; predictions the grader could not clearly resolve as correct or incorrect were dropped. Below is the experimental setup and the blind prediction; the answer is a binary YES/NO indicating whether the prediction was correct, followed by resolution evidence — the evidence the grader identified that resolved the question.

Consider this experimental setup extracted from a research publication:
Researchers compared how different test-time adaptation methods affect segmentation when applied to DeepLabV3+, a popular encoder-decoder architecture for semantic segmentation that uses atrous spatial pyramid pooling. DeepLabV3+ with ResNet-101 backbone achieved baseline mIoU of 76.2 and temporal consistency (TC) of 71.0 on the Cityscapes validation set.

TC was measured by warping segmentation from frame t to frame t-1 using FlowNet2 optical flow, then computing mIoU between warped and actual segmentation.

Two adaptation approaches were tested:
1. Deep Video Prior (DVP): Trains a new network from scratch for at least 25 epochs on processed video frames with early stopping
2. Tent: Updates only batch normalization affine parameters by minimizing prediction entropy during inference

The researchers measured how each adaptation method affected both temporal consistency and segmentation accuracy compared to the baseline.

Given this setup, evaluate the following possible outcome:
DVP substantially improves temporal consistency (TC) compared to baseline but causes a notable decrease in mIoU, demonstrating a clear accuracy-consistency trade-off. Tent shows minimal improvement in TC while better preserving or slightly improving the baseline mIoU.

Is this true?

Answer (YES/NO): NO